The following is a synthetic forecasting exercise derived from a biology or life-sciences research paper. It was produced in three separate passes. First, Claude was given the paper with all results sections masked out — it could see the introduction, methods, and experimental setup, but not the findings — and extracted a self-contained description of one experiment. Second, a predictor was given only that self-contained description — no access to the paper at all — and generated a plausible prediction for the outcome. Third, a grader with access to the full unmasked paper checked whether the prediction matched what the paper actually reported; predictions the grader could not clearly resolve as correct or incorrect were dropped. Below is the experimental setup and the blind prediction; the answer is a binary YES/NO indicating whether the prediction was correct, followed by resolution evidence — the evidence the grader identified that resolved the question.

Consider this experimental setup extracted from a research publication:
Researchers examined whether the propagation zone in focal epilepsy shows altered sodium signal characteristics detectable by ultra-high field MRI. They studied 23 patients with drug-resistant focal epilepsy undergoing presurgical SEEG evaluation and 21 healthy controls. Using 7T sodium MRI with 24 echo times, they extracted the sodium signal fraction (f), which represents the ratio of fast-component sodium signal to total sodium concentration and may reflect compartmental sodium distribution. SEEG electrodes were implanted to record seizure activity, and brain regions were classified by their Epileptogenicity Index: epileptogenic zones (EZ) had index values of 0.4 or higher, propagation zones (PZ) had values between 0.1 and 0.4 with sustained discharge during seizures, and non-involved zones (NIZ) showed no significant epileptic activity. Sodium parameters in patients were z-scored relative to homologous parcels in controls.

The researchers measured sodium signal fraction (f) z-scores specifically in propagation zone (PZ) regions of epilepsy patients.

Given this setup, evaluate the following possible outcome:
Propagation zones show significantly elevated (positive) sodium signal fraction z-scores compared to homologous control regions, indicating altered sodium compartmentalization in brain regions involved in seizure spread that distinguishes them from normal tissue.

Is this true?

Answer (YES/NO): NO